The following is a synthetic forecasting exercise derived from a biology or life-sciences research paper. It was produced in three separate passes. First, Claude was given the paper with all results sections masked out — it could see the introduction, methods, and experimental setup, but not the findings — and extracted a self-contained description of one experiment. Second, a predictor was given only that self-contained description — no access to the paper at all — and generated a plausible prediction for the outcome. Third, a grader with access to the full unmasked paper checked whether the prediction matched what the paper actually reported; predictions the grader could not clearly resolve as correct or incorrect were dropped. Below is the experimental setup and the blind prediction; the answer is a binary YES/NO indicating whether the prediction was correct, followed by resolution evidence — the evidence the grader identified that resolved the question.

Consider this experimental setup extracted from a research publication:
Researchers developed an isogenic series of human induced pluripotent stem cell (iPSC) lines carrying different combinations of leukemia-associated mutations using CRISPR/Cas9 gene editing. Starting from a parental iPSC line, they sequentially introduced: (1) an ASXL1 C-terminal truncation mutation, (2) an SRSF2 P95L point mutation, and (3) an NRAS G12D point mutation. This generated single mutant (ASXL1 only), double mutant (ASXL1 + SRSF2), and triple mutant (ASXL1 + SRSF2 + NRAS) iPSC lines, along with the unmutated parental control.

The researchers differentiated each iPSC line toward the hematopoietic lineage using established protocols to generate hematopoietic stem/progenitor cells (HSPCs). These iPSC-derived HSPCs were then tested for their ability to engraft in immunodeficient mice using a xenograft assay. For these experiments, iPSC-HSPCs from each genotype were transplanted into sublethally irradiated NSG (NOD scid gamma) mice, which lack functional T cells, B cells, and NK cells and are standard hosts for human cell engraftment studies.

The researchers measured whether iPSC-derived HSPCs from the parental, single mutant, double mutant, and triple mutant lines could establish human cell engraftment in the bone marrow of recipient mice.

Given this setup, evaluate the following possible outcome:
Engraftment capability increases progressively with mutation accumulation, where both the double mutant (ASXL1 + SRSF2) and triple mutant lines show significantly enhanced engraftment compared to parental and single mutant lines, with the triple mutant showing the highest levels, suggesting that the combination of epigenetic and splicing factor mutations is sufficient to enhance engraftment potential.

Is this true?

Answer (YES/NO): NO